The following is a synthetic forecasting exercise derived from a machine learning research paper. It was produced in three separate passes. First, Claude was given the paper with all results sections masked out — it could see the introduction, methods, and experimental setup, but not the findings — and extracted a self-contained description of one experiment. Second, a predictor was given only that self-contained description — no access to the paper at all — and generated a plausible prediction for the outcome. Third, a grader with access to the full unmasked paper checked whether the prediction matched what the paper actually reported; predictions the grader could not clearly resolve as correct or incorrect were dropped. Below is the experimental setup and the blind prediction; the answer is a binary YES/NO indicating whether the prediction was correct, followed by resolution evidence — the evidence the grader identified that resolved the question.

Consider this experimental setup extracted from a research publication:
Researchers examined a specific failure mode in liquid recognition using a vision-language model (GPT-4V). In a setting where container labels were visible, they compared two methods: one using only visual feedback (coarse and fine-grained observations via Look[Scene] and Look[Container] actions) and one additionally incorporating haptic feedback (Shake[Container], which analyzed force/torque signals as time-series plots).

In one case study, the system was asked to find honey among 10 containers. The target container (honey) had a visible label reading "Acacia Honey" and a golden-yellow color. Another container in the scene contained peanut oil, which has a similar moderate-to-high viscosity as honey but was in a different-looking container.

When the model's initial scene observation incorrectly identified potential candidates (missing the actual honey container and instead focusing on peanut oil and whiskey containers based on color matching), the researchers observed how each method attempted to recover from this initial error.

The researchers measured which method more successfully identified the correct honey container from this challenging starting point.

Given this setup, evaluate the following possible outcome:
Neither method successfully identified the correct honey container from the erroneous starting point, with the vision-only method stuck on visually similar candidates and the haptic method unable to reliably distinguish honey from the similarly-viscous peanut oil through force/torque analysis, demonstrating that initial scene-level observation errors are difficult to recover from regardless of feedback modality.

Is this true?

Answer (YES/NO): NO